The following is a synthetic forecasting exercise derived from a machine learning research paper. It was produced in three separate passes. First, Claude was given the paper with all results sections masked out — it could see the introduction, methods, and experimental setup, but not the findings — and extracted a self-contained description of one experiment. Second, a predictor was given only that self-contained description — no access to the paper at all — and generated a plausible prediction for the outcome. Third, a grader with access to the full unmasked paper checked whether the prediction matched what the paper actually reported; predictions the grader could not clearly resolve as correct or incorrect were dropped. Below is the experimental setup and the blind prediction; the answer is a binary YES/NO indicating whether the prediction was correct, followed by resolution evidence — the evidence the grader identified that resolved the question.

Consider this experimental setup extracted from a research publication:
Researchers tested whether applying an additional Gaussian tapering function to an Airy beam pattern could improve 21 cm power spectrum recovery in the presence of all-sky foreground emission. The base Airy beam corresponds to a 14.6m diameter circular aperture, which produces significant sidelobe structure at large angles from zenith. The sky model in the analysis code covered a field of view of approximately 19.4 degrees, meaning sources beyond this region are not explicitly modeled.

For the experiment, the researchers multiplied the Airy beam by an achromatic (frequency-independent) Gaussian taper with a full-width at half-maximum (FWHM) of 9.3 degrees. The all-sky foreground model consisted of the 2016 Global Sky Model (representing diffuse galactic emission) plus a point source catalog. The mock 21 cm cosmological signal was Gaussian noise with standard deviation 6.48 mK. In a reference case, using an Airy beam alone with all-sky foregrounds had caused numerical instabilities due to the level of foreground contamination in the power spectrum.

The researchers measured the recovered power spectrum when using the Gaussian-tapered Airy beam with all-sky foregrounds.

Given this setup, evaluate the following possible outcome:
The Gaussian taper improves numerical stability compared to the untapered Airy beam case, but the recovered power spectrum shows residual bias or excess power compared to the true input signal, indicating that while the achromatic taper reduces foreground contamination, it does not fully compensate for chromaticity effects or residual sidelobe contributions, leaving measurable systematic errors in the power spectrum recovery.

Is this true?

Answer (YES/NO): NO